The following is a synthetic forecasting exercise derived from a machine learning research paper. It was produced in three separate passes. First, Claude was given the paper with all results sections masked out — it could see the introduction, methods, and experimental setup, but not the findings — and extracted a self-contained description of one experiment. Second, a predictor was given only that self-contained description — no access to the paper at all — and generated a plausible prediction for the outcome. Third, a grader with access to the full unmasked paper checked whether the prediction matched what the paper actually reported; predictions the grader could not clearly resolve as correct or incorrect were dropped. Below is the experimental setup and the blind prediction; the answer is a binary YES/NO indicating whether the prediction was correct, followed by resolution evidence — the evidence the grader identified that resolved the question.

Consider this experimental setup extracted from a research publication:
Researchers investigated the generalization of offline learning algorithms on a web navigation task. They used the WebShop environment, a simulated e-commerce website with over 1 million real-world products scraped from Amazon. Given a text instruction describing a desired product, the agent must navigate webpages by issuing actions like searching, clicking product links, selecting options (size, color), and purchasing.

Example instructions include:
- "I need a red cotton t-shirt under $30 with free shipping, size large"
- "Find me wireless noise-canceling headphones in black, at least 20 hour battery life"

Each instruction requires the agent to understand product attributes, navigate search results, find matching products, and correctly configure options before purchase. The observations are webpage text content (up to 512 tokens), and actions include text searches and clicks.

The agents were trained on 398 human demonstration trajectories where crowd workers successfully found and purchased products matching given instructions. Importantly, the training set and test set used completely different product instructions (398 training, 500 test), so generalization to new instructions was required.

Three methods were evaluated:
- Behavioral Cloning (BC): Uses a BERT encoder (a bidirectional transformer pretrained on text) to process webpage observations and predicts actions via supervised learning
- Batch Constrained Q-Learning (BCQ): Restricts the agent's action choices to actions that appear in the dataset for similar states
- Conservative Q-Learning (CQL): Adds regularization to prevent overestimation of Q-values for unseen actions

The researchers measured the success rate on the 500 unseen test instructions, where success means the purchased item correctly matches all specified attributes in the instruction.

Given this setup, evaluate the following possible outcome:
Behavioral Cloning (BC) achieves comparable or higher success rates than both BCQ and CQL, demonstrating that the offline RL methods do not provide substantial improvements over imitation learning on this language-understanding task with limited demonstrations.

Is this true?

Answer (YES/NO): YES